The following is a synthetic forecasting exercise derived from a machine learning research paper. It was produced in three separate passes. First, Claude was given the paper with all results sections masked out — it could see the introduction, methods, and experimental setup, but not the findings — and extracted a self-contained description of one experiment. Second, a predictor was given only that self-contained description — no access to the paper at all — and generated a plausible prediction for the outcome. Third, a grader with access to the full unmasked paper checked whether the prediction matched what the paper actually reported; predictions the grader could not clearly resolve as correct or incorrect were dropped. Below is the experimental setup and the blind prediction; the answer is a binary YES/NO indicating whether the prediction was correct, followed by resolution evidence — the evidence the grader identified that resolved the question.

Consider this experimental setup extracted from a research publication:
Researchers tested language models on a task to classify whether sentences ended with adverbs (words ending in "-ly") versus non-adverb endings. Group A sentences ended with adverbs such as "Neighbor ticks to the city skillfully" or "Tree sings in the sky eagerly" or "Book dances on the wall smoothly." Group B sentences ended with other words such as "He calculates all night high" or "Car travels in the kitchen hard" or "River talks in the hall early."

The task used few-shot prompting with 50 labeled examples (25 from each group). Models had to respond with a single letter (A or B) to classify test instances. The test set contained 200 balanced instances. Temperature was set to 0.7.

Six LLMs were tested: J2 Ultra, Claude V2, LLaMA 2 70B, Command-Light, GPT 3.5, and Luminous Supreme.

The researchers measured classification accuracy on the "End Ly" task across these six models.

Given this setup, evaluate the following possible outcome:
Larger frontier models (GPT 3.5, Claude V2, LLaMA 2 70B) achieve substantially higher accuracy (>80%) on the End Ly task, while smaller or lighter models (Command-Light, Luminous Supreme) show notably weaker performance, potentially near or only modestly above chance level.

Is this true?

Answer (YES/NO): NO